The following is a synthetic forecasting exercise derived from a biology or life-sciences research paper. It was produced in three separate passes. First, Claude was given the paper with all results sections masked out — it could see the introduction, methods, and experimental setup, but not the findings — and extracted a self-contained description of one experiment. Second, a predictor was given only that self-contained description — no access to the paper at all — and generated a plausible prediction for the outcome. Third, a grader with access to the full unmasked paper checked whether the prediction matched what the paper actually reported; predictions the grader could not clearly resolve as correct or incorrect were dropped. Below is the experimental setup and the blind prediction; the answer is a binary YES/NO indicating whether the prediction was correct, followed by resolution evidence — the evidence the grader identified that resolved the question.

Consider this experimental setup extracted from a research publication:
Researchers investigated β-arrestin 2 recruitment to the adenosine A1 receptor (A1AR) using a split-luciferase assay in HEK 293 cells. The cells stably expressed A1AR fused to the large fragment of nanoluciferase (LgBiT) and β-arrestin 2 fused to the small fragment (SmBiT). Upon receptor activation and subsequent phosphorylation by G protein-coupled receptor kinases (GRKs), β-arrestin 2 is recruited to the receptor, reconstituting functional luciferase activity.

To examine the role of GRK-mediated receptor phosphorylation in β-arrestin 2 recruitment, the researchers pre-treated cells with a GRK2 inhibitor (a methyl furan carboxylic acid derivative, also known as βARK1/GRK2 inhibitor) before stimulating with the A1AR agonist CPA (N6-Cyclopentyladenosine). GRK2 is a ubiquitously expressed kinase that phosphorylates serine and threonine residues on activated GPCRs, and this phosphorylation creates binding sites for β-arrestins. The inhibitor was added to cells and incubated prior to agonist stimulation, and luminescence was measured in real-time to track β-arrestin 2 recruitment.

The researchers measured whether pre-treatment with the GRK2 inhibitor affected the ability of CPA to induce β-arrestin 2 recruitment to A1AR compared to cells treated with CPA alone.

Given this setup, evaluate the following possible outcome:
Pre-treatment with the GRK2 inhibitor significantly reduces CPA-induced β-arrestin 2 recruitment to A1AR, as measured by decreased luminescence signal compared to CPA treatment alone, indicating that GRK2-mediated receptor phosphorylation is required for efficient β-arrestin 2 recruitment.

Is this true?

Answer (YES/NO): YES